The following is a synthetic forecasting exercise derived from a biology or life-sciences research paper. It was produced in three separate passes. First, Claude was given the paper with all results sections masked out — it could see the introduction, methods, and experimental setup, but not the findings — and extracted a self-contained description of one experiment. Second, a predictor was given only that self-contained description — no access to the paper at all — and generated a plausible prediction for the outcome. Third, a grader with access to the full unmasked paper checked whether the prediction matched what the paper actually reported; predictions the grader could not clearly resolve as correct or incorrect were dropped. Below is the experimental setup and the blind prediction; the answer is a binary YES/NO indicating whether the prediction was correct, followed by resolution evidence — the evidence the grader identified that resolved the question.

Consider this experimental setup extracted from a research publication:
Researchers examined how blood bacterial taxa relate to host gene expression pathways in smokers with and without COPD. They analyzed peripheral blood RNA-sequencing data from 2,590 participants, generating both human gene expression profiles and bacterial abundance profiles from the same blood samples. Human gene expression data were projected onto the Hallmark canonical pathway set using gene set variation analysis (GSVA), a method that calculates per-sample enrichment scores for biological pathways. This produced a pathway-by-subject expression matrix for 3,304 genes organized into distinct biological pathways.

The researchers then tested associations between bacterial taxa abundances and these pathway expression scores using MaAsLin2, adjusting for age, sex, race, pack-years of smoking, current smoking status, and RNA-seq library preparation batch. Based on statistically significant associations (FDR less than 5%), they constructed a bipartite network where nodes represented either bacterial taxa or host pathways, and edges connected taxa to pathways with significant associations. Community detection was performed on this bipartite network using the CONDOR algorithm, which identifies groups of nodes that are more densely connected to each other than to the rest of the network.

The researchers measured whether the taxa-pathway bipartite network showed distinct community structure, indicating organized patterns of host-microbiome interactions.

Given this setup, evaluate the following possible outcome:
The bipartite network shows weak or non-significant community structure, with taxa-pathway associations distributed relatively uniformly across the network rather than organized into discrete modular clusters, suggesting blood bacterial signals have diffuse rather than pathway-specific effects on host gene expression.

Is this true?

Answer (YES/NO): NO